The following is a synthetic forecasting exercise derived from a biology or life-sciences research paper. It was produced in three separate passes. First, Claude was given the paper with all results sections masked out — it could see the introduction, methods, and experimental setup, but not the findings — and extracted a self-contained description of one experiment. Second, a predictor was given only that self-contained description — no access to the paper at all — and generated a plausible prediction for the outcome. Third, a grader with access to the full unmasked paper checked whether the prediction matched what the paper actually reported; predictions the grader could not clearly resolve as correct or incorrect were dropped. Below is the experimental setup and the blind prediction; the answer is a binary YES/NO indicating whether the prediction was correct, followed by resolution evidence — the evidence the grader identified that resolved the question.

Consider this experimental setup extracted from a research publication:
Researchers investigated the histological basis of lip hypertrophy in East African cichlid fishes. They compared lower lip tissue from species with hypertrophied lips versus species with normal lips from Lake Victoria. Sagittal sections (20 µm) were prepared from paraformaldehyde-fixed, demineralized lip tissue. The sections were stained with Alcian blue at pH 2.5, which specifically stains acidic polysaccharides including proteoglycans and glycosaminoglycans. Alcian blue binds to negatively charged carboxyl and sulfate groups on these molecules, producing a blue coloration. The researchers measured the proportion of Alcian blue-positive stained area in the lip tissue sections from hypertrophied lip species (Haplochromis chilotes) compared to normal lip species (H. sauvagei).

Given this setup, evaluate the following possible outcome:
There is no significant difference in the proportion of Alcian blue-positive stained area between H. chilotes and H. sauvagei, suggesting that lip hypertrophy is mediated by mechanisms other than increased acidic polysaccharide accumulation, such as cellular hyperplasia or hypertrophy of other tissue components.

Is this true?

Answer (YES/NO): NO